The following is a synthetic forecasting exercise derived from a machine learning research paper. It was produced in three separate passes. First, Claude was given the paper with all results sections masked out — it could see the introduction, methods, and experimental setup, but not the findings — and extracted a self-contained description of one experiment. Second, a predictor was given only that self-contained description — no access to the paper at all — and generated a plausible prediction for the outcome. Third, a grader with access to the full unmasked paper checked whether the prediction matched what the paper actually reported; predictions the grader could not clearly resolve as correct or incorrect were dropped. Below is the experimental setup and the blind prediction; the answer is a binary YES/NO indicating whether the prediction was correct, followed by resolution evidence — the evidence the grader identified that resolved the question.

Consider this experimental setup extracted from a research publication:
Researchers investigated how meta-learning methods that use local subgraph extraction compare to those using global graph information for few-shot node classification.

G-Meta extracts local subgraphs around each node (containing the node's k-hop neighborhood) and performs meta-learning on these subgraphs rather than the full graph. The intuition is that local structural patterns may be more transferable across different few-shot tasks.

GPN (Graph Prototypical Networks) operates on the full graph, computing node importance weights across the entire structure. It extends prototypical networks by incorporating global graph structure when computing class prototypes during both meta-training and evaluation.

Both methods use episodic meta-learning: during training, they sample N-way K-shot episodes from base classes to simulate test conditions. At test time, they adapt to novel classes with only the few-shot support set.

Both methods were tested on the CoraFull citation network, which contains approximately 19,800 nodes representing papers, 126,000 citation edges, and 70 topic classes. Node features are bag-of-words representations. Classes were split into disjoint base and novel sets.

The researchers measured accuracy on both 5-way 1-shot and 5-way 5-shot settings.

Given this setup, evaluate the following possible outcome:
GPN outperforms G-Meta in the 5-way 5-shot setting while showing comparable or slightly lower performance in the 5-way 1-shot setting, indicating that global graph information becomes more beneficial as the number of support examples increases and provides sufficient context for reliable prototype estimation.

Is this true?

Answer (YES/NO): NO